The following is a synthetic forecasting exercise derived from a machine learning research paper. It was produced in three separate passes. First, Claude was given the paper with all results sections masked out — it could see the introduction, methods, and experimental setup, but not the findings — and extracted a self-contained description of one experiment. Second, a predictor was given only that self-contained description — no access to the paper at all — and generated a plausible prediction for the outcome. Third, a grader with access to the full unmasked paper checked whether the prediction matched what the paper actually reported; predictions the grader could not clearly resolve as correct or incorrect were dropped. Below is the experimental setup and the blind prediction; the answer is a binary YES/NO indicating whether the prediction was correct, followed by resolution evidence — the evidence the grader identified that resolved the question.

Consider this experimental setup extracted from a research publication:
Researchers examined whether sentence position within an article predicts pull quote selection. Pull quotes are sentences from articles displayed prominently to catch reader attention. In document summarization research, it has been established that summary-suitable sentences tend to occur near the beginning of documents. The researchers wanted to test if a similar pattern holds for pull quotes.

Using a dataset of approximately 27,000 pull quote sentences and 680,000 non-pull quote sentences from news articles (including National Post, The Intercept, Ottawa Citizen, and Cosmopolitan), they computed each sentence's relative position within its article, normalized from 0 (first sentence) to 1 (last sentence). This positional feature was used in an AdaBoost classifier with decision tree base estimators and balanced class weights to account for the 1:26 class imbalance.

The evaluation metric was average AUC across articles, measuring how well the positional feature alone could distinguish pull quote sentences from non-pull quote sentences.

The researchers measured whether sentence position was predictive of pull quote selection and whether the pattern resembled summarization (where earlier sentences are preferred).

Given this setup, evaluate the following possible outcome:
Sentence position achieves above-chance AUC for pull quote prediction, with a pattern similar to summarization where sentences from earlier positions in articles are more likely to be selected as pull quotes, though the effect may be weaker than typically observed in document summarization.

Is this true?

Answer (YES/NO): NO